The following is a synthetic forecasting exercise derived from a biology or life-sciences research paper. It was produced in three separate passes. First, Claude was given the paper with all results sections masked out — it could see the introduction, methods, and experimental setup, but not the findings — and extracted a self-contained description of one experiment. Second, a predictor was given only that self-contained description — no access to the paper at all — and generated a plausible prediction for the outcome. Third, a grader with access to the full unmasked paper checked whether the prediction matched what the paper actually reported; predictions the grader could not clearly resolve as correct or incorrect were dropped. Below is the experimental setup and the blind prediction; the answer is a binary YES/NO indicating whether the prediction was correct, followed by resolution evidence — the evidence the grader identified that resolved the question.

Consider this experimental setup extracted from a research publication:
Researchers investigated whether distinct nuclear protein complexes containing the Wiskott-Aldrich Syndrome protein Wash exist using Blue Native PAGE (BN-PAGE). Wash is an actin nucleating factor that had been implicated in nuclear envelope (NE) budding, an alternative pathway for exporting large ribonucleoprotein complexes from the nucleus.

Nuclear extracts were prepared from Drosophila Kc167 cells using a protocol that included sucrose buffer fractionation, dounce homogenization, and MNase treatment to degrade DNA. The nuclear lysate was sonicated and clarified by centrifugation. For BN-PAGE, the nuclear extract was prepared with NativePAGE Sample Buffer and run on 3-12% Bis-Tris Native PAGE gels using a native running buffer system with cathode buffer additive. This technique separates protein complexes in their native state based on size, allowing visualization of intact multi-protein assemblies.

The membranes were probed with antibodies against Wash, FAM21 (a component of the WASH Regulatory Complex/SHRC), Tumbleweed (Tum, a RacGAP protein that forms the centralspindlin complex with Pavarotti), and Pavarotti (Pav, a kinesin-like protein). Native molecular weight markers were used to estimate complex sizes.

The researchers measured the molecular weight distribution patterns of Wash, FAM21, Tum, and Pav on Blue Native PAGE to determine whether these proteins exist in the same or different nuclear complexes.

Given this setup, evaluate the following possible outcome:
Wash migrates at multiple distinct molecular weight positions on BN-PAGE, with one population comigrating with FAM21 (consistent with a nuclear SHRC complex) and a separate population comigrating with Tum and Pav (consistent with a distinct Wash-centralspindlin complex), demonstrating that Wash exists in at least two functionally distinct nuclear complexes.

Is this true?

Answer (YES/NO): NO